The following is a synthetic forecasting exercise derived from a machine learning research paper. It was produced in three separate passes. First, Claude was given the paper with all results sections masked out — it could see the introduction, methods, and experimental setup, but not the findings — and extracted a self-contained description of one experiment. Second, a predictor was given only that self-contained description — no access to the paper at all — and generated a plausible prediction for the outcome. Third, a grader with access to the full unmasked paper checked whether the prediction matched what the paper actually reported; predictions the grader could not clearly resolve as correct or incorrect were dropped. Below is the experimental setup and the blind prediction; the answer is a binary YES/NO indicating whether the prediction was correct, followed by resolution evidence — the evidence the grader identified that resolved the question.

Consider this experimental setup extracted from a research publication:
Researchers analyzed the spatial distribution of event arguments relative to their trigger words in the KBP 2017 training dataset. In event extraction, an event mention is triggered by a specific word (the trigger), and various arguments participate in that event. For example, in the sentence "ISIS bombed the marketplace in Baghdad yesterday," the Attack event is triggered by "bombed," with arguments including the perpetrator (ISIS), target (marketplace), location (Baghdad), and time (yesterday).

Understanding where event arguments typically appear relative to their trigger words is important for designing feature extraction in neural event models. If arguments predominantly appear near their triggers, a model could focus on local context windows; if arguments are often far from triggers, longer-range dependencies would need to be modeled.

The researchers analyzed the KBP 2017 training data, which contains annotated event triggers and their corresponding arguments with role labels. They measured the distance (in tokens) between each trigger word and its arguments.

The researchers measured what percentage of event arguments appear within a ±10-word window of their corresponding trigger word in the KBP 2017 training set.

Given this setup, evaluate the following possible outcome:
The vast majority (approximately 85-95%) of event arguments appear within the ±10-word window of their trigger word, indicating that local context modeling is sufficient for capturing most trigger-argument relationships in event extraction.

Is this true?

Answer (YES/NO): YES